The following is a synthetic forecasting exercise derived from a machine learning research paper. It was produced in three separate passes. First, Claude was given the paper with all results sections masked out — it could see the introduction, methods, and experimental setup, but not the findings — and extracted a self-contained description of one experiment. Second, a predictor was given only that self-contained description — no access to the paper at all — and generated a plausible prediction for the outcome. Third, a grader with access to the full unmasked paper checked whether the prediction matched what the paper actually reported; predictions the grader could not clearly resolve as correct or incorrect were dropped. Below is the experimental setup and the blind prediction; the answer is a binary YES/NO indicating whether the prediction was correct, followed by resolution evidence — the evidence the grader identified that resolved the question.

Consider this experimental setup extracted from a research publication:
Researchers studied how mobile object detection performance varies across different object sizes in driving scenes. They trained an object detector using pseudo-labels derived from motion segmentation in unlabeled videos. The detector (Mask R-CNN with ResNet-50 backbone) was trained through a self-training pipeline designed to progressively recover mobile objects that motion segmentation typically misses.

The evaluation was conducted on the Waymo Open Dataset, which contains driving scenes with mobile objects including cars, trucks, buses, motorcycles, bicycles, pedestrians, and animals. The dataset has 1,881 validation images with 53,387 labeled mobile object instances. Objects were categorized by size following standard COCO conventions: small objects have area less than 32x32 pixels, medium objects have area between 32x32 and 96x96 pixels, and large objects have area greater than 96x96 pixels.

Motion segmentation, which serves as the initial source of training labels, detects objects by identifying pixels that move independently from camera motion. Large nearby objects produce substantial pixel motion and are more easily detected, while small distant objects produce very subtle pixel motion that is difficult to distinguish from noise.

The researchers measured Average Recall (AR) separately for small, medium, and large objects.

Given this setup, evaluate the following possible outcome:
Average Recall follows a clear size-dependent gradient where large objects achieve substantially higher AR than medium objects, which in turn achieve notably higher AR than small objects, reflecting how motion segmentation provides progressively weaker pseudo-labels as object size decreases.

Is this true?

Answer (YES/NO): YES